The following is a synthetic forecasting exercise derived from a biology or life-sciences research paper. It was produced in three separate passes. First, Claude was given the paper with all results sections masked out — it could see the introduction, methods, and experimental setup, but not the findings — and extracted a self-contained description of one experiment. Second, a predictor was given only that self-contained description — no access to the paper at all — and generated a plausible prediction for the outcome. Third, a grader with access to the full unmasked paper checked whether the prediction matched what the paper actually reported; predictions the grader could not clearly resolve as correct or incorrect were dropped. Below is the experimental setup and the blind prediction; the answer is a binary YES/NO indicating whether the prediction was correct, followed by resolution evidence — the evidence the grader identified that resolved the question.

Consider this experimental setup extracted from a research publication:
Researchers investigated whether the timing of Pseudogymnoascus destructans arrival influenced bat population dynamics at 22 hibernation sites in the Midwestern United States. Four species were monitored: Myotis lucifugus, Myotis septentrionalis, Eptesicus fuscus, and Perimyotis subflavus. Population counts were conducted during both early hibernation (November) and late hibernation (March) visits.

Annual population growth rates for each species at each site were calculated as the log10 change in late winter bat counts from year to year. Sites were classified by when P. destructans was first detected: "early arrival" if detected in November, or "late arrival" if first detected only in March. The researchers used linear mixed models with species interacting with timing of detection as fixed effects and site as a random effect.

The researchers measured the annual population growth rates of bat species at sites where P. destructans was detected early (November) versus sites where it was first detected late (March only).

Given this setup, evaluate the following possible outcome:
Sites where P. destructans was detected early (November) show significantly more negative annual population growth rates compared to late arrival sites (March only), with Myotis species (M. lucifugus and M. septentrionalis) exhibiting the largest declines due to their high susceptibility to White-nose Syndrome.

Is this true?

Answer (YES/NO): NO